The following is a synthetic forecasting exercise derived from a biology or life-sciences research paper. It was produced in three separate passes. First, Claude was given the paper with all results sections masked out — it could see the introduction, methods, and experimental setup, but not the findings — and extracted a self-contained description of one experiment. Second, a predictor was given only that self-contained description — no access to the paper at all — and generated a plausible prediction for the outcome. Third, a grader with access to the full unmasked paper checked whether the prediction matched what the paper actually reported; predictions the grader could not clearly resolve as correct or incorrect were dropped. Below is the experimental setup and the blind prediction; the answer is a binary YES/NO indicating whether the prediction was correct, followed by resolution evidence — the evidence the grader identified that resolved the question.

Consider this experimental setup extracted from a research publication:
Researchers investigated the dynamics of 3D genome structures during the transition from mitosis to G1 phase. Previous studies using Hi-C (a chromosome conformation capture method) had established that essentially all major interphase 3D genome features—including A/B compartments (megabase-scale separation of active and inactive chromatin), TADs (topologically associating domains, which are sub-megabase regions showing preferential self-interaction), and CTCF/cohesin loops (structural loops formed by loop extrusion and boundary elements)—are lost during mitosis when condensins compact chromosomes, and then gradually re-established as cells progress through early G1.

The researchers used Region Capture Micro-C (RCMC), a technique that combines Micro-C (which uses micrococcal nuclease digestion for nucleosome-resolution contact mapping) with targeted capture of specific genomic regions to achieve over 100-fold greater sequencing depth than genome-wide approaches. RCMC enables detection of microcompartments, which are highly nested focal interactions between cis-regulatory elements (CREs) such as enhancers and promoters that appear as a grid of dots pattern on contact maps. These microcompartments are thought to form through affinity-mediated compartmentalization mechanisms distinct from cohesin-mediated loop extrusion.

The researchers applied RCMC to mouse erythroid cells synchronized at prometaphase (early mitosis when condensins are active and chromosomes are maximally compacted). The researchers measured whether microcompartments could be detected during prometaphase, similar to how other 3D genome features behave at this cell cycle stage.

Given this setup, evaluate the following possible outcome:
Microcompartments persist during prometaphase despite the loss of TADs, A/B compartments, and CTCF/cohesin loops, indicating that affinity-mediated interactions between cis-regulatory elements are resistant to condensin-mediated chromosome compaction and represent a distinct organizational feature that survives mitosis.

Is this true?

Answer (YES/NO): YES